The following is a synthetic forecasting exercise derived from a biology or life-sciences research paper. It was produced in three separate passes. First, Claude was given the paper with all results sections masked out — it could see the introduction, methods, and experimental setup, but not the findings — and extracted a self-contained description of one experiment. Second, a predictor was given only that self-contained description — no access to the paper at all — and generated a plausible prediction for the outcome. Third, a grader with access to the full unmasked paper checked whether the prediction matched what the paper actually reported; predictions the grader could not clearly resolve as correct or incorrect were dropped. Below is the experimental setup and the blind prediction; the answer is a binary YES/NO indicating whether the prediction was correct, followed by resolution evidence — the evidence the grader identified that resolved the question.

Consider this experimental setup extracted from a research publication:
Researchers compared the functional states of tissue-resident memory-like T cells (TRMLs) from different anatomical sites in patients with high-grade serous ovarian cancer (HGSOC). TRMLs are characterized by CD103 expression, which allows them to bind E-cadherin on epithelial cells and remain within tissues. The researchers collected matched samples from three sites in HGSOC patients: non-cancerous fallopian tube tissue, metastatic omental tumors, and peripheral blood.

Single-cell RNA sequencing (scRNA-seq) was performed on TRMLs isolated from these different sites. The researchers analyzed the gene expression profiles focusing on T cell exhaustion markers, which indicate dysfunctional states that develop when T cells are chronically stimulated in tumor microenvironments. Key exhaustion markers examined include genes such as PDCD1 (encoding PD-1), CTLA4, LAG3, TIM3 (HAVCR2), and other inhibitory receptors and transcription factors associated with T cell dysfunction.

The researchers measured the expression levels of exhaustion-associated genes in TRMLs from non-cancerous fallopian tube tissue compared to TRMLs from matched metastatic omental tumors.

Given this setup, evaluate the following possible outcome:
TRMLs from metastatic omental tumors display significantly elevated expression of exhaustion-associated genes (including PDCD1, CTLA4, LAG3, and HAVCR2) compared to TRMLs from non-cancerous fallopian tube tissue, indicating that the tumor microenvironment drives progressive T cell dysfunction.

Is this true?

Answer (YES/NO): YES